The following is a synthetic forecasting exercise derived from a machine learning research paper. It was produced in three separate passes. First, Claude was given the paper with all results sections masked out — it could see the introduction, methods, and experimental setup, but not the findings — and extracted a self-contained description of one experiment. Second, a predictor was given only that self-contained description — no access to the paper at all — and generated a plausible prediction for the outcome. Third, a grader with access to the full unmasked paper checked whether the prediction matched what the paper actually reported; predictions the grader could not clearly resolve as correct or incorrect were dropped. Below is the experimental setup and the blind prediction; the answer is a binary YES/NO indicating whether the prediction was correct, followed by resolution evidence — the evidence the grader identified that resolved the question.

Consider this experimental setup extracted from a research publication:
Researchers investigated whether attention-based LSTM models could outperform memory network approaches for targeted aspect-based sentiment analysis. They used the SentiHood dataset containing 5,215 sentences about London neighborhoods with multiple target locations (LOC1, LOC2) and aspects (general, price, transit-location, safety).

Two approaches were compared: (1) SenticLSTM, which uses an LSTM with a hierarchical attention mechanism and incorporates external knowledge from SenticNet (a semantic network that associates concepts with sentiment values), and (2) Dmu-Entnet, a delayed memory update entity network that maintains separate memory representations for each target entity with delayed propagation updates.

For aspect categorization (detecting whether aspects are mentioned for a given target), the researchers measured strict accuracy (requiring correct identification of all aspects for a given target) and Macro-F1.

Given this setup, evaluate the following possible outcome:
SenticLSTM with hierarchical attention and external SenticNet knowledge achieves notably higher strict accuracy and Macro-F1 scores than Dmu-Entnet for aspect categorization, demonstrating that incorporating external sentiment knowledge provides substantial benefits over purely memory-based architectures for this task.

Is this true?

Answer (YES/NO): NO